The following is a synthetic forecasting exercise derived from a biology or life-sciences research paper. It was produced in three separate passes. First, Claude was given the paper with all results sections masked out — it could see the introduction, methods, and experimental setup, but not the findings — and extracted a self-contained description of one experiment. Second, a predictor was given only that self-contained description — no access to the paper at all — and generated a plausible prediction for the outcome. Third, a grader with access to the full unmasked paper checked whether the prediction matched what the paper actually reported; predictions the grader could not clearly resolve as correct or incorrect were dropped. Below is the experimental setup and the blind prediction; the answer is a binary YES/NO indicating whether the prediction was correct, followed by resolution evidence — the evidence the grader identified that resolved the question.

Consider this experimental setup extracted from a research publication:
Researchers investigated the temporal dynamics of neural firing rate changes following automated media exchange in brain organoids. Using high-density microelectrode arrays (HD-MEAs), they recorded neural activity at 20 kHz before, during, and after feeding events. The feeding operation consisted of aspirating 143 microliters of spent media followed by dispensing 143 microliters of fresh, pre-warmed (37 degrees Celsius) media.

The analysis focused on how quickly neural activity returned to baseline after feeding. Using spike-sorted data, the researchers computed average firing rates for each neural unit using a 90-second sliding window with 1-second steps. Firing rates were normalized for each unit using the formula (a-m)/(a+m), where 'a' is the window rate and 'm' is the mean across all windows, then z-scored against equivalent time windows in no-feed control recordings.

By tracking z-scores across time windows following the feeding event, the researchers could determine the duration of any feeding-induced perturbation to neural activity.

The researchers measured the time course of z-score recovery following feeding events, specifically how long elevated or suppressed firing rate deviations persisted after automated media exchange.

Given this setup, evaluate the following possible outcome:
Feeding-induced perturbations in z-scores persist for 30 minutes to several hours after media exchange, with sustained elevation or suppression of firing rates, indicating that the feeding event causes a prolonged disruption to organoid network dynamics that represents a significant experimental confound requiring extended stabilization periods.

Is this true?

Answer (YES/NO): NO